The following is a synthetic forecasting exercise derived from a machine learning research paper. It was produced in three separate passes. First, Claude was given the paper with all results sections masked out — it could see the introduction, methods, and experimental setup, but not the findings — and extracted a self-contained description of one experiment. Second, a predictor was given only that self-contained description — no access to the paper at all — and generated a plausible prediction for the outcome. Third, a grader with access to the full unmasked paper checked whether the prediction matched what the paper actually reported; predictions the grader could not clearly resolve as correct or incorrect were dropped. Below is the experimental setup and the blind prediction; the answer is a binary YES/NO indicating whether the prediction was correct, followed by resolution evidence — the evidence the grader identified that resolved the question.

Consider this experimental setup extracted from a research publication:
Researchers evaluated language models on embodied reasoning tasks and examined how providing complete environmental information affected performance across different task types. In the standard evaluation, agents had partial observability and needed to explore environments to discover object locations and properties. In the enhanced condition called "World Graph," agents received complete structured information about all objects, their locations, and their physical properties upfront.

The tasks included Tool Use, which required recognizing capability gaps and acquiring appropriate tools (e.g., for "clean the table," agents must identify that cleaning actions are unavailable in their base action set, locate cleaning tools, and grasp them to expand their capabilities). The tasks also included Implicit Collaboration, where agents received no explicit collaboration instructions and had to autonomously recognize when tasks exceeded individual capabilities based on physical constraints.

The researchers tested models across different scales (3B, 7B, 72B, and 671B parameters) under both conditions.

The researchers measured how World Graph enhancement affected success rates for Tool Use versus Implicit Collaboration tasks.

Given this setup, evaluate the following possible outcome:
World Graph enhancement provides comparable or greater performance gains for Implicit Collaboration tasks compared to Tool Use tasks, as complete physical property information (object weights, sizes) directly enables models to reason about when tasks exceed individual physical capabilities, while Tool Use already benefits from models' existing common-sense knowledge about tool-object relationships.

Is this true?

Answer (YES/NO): NO